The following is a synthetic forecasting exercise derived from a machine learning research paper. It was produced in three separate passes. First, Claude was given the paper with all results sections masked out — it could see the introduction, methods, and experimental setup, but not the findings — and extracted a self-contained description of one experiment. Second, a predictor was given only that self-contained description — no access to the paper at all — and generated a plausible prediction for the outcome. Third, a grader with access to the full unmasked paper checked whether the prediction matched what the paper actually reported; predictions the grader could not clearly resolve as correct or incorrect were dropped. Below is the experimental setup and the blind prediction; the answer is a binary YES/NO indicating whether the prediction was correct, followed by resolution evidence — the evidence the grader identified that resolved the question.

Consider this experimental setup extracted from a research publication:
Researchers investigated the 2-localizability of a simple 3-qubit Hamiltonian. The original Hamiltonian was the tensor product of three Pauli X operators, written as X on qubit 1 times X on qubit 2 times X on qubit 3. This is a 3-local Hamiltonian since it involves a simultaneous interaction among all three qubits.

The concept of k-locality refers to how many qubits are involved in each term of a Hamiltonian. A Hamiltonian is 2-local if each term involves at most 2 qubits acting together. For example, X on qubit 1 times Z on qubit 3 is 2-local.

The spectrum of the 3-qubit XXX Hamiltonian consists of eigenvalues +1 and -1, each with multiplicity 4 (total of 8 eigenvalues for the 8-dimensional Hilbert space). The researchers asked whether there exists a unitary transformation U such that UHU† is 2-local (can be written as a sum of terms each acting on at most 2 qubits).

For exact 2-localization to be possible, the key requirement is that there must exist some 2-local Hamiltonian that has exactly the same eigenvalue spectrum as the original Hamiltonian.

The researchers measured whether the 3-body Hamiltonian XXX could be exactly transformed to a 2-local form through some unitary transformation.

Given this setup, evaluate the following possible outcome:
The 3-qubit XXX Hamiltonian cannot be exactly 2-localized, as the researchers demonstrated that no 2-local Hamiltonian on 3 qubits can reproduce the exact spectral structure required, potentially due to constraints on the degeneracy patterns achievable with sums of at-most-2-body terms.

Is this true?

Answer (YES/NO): NO